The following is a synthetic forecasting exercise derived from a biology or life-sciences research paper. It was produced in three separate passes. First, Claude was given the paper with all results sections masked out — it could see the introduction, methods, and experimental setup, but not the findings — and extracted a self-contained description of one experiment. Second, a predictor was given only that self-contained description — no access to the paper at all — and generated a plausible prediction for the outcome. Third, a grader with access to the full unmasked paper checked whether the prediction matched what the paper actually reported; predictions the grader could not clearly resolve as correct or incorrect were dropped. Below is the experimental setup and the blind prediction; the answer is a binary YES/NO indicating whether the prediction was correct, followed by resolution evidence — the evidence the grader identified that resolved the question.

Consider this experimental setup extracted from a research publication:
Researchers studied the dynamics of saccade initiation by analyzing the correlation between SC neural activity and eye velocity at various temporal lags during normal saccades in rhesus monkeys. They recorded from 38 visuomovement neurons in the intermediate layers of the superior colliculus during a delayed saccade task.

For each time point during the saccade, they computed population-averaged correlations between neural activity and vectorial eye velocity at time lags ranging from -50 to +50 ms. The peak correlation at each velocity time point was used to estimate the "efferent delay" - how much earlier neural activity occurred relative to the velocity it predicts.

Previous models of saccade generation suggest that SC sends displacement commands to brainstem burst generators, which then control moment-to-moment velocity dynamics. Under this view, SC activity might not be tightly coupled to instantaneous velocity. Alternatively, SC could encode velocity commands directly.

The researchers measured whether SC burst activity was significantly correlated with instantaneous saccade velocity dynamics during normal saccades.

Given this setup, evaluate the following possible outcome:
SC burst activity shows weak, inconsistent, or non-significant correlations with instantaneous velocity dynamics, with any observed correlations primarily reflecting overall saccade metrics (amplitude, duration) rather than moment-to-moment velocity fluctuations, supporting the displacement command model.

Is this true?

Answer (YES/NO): NO